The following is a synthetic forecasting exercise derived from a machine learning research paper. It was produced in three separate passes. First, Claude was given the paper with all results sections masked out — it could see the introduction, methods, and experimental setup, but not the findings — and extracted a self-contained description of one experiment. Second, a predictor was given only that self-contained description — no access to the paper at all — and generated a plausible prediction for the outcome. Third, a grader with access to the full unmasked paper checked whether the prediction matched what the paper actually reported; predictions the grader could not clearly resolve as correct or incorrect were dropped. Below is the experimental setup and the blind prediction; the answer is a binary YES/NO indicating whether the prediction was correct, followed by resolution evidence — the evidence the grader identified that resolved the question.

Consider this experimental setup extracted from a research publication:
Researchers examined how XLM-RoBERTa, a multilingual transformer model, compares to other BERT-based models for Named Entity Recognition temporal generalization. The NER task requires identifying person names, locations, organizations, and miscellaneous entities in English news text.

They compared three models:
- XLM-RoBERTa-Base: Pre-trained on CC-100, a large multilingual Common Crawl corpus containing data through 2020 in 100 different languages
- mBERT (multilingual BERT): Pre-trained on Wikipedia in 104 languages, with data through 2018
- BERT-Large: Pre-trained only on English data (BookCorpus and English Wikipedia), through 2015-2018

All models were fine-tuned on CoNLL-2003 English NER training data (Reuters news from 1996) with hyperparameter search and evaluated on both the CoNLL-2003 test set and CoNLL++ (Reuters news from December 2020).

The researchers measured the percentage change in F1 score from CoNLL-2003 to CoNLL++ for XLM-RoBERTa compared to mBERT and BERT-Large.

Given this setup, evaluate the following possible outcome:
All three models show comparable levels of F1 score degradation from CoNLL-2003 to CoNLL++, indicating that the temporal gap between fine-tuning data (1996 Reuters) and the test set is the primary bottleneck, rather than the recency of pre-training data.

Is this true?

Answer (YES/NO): NO